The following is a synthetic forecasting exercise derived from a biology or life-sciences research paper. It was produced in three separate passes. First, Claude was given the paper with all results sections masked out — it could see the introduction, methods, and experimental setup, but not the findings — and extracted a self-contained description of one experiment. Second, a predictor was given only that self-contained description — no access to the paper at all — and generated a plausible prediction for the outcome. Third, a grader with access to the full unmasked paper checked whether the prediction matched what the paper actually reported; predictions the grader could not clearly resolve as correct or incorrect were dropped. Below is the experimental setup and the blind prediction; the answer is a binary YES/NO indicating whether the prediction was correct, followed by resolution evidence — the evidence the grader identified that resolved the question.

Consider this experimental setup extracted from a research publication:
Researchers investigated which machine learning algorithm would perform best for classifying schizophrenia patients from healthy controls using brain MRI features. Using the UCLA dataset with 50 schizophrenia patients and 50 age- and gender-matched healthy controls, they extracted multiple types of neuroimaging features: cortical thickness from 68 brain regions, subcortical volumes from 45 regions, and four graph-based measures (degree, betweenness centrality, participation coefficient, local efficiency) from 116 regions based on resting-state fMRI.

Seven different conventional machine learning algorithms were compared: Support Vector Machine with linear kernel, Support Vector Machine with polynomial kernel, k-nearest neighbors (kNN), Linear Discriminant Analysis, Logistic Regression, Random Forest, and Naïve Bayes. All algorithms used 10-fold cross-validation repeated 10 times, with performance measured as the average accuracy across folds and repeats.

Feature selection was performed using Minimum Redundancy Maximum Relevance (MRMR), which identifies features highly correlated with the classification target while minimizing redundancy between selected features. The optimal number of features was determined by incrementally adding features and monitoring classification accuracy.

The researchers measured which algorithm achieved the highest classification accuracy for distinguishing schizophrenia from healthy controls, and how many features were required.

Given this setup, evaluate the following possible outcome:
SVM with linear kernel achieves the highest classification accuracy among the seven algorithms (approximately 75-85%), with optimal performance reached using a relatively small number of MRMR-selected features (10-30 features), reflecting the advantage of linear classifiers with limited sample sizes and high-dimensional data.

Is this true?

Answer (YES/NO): NO